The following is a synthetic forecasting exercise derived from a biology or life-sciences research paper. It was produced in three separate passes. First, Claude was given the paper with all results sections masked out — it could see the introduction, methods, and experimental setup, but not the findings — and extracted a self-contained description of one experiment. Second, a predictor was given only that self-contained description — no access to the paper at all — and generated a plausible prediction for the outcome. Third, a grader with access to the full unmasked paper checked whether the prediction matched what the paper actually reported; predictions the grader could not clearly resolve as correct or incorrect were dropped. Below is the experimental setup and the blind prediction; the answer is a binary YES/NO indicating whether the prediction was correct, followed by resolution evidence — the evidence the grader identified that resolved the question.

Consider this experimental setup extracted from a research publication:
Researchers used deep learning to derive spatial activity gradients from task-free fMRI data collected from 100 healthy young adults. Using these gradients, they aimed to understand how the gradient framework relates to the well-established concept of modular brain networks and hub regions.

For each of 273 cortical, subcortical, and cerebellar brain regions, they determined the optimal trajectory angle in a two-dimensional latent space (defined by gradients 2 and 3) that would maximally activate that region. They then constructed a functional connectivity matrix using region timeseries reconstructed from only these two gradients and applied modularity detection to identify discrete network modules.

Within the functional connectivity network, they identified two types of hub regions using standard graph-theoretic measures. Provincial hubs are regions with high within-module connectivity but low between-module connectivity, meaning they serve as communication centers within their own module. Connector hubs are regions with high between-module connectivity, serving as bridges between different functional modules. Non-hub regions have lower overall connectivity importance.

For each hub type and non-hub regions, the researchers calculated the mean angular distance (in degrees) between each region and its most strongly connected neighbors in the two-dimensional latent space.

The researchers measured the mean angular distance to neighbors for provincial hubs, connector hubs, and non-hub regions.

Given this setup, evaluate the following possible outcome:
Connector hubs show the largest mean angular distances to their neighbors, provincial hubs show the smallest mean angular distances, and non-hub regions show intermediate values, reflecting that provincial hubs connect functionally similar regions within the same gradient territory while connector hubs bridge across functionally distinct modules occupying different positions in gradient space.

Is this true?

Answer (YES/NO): YES